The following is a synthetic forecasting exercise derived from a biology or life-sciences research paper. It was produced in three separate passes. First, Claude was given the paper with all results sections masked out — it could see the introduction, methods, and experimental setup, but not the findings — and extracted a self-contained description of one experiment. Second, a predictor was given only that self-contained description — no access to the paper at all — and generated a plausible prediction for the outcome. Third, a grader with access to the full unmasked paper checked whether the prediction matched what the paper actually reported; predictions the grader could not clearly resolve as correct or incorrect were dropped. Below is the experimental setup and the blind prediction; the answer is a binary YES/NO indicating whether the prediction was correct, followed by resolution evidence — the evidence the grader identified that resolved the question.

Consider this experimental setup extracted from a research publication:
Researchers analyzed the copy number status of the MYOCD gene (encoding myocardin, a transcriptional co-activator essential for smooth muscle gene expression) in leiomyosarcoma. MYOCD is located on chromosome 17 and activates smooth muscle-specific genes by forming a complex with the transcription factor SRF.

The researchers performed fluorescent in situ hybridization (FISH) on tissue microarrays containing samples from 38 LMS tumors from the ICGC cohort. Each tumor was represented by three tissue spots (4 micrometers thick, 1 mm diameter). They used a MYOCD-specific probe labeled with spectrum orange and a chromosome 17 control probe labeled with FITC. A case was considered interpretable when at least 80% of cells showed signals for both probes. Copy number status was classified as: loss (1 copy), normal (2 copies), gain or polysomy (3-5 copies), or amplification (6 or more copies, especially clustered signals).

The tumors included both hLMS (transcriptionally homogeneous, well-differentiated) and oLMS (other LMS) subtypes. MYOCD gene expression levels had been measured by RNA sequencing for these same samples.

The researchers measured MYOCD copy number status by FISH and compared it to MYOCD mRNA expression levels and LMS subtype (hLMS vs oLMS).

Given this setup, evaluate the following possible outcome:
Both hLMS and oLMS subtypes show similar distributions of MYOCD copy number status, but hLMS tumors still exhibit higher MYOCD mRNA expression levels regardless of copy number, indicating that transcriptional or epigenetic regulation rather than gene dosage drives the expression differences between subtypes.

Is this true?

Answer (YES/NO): NO